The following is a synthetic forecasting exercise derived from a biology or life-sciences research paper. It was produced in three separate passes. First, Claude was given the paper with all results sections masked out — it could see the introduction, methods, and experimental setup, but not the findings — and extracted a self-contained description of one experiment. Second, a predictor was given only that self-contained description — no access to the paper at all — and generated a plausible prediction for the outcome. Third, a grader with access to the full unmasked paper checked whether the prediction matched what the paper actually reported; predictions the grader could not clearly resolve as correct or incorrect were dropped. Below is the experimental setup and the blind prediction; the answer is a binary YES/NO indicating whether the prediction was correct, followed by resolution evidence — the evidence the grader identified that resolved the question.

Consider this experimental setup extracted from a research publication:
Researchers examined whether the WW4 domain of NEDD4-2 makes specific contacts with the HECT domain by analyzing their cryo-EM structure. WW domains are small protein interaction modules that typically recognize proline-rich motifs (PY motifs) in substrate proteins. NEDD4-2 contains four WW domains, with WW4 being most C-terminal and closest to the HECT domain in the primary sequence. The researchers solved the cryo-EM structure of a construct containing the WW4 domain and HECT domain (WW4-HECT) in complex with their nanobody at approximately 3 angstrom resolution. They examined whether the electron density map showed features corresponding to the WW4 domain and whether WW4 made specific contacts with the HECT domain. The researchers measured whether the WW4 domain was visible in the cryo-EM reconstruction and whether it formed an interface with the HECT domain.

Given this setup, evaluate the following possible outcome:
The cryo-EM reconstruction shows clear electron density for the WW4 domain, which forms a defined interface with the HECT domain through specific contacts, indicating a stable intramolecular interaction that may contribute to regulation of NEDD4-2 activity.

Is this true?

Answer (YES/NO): NO